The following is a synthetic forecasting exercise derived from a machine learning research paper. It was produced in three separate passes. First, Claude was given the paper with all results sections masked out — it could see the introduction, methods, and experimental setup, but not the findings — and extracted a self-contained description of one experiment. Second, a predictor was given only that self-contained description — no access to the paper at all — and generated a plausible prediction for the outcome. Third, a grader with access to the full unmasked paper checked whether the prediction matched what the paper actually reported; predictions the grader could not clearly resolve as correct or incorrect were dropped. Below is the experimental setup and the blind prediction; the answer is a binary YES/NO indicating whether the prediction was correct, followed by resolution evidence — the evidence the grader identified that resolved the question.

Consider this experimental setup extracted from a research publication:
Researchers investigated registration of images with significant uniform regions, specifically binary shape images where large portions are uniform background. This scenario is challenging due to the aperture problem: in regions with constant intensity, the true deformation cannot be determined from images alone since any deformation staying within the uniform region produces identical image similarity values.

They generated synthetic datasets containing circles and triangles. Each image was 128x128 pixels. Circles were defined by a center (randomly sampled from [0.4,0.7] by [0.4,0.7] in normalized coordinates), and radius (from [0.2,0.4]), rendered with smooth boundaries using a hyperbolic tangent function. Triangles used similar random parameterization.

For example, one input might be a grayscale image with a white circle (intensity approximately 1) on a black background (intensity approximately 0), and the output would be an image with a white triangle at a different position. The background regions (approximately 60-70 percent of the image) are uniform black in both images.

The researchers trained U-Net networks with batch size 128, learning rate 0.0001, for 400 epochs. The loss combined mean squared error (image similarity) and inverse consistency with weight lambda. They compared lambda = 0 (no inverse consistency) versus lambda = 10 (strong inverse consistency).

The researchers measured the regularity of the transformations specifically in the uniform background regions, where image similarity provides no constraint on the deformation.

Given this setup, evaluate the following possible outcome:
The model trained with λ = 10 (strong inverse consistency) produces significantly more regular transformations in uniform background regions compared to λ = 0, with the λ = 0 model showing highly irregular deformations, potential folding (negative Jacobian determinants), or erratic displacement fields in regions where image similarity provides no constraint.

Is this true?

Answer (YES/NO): YES